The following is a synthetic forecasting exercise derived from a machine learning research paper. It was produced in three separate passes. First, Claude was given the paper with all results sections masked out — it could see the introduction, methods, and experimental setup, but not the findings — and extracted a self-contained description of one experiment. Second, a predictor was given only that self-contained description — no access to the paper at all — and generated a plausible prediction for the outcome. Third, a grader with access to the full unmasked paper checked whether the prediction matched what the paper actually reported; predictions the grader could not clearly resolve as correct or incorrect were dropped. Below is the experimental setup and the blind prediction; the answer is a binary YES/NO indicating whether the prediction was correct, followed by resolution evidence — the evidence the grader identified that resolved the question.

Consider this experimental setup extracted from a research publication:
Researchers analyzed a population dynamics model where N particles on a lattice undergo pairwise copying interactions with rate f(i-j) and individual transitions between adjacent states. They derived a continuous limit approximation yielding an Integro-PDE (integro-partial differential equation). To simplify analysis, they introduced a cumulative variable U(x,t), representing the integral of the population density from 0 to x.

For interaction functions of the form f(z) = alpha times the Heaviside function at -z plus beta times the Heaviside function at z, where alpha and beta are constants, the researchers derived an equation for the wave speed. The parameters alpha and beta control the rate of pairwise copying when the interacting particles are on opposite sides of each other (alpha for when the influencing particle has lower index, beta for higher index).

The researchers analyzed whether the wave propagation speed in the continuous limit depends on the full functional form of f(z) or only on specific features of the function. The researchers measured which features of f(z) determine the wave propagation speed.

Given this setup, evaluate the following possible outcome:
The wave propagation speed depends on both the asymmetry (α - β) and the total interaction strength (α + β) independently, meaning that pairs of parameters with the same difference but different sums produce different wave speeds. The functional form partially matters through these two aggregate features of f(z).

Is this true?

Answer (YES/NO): NO